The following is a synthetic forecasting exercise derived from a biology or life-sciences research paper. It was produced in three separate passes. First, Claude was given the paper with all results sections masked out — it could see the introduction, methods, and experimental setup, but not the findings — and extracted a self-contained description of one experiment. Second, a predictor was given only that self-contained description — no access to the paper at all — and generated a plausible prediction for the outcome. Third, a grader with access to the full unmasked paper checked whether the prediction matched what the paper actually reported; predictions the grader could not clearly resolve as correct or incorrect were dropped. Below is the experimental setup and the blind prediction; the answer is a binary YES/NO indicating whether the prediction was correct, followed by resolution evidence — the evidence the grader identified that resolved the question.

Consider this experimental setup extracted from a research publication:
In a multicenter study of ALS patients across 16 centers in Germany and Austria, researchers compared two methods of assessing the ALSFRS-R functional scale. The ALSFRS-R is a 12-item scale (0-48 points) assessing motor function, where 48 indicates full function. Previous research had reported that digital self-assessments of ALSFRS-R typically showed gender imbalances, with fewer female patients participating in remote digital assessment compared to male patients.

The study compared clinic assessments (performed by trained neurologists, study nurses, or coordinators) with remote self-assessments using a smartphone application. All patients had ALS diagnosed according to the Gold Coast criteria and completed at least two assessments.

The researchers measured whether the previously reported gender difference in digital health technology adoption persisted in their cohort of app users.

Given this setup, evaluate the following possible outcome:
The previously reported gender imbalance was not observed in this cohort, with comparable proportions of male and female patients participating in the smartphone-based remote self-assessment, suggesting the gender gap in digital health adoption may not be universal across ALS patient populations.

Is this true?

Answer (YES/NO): YES